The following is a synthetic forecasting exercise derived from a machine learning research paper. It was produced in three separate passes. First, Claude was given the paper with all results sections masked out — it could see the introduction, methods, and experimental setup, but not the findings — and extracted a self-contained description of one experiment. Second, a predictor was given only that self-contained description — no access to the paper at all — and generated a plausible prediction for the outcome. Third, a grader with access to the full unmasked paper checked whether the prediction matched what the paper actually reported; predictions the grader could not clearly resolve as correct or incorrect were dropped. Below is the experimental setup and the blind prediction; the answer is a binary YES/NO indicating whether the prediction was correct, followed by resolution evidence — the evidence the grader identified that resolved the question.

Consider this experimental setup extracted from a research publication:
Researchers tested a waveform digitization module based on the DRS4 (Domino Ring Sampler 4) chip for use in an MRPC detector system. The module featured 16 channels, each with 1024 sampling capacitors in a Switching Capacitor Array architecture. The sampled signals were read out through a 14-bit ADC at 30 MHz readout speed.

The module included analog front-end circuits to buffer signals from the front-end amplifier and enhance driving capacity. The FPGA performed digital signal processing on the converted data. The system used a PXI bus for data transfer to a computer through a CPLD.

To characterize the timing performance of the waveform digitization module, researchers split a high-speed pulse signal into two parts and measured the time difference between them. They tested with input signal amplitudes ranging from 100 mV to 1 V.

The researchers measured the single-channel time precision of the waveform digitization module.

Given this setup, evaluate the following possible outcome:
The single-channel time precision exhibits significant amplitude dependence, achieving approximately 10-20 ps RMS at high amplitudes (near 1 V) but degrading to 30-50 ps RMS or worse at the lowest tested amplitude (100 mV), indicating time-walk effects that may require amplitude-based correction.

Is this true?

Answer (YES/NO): NO